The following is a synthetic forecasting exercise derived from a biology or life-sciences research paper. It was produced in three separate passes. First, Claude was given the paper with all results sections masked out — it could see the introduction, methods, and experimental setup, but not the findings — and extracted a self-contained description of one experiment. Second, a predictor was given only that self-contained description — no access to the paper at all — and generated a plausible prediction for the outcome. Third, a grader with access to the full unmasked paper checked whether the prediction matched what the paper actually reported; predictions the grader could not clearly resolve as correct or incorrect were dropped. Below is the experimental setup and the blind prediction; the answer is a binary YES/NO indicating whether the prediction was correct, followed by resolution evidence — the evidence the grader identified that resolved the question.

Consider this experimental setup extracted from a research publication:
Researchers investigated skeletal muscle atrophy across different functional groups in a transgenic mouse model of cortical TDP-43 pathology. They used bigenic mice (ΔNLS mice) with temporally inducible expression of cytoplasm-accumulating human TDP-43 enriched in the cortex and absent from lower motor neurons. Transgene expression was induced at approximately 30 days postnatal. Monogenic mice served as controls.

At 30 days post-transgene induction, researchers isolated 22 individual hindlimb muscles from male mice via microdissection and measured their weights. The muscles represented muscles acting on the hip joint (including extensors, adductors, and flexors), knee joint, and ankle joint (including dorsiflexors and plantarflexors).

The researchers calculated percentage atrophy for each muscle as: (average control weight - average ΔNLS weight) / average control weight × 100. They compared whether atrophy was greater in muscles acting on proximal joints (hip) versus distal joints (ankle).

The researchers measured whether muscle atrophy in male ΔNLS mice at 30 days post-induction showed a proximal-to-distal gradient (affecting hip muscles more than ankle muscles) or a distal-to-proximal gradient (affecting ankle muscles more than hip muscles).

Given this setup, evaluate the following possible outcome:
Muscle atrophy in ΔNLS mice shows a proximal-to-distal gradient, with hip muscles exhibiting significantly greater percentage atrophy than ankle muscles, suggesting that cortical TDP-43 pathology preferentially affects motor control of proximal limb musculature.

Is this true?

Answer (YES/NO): NO